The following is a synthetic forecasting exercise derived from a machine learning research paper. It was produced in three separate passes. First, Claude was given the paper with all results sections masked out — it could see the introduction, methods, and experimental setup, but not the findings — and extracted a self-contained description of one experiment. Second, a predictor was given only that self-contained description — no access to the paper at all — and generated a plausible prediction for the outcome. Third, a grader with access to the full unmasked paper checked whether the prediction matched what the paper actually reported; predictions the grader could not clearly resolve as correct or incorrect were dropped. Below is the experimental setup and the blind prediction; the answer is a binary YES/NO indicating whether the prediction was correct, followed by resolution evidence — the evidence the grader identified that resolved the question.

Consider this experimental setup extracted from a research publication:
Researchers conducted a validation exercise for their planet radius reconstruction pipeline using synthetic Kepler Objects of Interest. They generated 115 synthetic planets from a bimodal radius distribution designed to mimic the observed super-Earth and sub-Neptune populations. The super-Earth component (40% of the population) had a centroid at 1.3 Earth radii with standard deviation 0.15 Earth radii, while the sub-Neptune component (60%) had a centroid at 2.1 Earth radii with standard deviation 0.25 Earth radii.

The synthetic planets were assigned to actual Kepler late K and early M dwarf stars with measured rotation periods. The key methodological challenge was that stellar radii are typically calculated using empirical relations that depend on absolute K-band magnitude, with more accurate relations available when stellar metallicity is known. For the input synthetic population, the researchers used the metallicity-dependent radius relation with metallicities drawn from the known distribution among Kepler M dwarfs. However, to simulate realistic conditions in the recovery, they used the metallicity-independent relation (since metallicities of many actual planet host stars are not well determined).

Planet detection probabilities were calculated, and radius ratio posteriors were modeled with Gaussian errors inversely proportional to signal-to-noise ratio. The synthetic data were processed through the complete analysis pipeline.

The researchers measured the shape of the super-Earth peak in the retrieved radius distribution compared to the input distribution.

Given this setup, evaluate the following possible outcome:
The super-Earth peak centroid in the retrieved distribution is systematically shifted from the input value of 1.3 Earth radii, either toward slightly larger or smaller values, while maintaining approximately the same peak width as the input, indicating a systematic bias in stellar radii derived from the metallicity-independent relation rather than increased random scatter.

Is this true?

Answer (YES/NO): NO